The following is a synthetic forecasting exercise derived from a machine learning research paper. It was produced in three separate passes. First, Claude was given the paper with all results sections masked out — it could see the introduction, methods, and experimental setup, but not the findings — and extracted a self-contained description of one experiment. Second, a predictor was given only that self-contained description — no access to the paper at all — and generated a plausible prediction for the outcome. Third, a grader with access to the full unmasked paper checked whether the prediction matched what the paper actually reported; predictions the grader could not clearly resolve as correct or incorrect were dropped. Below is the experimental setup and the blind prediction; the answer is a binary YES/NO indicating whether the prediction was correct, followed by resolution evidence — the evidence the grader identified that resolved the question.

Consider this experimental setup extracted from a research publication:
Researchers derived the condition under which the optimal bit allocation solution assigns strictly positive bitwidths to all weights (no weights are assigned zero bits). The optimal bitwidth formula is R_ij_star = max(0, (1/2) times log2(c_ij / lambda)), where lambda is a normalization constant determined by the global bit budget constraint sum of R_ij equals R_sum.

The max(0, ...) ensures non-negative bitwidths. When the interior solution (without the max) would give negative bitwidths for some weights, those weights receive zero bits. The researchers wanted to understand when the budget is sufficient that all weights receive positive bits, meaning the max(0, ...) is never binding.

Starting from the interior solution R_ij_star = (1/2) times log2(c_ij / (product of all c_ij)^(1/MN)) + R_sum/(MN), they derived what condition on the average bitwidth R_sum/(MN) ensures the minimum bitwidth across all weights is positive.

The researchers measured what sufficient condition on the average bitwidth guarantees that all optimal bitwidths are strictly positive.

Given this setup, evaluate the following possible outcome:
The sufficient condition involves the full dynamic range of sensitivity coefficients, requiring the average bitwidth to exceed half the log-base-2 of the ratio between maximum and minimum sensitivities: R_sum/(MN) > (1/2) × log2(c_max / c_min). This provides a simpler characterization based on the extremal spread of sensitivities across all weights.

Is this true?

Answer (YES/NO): NO